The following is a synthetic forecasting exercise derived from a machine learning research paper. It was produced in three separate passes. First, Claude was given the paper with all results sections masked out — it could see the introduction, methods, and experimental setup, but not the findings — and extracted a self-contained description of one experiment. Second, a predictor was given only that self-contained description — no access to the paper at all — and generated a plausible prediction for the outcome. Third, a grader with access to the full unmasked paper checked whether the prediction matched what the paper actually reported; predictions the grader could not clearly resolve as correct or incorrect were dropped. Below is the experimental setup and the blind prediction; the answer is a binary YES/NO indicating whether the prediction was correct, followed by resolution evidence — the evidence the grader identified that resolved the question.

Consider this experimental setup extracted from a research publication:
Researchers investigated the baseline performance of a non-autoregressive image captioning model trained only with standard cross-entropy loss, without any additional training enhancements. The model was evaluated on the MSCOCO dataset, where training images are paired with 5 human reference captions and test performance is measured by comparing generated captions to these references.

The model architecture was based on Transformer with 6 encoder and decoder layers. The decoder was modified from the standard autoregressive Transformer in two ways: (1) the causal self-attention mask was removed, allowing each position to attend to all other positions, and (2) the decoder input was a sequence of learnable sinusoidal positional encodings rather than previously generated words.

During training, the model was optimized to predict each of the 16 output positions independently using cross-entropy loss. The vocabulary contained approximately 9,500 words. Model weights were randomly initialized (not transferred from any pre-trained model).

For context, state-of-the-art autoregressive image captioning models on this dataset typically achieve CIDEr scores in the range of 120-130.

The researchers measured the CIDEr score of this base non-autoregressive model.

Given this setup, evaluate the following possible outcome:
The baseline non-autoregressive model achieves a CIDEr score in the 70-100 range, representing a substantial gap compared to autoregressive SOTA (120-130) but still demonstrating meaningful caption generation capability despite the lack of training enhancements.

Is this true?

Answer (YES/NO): NO